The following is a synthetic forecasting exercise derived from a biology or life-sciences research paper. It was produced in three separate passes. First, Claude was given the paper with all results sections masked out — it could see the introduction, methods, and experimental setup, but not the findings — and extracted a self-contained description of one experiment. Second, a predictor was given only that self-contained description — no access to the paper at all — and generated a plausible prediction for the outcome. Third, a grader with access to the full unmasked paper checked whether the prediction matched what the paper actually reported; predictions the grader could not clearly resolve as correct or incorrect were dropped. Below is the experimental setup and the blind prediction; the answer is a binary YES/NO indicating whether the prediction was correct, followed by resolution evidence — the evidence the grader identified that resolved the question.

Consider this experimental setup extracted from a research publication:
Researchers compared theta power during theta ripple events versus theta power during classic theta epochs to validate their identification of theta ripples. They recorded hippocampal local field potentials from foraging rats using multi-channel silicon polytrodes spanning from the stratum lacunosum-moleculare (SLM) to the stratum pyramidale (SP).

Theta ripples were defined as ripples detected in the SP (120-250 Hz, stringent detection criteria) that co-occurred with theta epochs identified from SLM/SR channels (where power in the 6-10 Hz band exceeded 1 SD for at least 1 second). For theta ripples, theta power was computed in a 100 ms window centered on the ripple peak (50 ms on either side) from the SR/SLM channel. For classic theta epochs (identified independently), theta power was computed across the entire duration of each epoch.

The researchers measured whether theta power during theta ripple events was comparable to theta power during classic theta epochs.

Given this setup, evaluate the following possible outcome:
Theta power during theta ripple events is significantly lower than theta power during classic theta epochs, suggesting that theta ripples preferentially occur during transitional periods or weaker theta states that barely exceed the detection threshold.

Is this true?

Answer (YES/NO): NO